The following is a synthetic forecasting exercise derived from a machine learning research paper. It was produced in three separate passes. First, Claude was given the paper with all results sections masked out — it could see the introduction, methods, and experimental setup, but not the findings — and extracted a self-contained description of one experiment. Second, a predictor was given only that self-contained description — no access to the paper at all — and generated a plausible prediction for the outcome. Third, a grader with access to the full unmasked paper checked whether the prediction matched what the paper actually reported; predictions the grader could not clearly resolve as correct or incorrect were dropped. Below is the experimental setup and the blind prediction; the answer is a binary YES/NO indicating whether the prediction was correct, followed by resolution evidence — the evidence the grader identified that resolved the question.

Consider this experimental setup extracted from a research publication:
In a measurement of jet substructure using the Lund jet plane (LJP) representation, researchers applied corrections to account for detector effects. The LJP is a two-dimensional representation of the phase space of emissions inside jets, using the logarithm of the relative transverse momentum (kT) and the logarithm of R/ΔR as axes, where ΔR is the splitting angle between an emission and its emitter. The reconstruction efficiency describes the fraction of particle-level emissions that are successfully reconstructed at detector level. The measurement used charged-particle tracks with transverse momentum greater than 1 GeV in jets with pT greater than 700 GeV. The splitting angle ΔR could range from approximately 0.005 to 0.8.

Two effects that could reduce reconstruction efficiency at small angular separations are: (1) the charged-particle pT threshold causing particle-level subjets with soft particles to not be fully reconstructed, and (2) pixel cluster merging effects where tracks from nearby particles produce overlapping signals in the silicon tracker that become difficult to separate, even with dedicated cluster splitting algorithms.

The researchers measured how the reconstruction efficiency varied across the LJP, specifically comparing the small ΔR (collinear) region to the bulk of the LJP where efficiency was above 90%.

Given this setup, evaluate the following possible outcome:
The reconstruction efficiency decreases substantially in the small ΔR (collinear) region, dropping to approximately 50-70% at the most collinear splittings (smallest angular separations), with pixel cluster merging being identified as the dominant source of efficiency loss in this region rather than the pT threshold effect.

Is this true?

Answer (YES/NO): NO